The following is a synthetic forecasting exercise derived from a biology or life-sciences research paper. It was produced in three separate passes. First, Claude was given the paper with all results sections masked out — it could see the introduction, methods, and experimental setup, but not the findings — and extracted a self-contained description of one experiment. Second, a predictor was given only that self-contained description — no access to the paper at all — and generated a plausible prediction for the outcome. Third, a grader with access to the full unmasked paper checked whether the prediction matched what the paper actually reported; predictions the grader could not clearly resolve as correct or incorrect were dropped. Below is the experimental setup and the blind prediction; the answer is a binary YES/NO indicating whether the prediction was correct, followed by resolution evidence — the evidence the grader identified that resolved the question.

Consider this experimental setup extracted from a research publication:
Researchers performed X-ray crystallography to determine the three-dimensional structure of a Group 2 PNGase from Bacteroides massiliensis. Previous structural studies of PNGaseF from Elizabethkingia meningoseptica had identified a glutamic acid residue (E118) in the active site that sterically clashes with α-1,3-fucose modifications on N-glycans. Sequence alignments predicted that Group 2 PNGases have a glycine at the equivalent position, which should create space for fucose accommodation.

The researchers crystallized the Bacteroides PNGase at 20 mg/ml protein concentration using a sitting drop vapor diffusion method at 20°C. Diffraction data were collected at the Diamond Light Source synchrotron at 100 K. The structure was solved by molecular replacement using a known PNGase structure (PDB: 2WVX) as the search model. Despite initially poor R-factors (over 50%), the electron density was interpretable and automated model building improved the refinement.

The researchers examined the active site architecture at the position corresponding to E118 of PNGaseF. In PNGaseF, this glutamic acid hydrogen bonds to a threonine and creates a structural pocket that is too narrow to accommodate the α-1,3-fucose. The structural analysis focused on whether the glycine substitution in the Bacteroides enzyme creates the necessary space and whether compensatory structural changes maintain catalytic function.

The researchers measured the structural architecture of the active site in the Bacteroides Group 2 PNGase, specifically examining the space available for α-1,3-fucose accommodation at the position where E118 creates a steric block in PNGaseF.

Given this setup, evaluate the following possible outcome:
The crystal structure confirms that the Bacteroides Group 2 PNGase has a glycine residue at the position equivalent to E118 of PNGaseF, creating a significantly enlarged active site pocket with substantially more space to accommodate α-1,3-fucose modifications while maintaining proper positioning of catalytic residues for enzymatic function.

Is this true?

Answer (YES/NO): YES